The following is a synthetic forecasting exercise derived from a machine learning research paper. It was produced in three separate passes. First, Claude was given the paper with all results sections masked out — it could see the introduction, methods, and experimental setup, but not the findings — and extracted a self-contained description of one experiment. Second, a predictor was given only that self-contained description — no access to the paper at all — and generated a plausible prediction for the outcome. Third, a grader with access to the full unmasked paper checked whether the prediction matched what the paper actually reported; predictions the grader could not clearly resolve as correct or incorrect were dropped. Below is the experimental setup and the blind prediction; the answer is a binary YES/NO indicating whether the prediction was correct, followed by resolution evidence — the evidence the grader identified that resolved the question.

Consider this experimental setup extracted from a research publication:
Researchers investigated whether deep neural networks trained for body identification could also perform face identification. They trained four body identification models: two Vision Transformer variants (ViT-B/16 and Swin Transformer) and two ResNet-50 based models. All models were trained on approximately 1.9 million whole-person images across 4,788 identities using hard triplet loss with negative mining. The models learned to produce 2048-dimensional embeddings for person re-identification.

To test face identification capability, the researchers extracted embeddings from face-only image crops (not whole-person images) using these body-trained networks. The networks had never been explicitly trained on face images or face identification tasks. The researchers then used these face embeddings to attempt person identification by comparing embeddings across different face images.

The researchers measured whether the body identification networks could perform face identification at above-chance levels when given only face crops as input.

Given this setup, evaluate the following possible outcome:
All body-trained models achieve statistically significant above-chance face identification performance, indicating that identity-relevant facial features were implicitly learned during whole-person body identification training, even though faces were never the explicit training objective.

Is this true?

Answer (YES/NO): YES